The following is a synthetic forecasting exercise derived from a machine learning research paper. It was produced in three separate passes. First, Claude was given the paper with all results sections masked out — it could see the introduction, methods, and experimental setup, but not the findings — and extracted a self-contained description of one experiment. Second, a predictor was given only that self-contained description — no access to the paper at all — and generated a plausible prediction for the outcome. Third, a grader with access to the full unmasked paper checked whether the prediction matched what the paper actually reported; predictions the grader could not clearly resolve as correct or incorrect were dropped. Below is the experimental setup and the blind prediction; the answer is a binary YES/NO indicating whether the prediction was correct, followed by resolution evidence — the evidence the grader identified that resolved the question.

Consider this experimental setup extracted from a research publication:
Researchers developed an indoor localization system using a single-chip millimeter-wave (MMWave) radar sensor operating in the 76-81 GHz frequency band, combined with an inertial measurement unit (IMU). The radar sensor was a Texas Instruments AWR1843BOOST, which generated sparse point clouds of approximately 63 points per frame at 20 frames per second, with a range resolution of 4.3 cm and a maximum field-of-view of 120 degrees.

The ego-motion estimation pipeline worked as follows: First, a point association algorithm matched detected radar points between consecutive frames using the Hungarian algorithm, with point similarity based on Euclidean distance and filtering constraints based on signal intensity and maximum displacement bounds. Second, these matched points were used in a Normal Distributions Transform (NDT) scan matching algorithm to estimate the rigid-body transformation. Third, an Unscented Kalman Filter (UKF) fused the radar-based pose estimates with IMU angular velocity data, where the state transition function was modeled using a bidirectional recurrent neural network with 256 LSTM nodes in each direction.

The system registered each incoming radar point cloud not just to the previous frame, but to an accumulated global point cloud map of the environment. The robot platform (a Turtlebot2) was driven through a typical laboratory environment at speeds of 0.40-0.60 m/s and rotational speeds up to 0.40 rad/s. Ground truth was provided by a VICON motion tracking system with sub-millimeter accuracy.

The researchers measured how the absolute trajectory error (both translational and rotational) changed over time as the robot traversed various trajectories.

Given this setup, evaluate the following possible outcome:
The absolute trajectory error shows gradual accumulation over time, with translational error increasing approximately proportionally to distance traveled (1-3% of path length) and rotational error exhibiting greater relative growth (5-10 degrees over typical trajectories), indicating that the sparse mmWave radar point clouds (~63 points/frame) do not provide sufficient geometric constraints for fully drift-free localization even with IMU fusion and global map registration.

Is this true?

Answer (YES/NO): NO